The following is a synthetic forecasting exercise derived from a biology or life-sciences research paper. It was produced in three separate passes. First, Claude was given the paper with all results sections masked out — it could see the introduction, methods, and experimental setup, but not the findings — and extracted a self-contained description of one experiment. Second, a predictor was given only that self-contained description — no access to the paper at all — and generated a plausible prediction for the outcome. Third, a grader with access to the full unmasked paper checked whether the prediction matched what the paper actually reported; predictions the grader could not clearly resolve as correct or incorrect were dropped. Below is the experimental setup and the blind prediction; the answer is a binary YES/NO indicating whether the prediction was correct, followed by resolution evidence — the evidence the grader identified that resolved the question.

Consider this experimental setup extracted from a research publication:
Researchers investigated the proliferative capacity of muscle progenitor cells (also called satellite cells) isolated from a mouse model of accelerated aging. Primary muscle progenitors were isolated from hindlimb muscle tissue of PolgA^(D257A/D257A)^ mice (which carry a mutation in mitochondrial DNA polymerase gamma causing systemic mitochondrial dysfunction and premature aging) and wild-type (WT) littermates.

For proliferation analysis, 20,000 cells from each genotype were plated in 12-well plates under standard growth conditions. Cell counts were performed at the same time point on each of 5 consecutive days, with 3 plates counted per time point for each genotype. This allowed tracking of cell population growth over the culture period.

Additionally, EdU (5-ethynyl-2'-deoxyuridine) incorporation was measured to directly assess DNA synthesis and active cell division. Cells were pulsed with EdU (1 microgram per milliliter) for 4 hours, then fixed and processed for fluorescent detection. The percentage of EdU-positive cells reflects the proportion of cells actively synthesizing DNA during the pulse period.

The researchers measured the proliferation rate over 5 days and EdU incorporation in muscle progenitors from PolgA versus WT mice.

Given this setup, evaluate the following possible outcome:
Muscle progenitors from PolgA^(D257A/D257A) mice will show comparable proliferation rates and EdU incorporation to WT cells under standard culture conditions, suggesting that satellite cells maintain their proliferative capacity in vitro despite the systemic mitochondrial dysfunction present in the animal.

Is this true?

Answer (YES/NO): NO